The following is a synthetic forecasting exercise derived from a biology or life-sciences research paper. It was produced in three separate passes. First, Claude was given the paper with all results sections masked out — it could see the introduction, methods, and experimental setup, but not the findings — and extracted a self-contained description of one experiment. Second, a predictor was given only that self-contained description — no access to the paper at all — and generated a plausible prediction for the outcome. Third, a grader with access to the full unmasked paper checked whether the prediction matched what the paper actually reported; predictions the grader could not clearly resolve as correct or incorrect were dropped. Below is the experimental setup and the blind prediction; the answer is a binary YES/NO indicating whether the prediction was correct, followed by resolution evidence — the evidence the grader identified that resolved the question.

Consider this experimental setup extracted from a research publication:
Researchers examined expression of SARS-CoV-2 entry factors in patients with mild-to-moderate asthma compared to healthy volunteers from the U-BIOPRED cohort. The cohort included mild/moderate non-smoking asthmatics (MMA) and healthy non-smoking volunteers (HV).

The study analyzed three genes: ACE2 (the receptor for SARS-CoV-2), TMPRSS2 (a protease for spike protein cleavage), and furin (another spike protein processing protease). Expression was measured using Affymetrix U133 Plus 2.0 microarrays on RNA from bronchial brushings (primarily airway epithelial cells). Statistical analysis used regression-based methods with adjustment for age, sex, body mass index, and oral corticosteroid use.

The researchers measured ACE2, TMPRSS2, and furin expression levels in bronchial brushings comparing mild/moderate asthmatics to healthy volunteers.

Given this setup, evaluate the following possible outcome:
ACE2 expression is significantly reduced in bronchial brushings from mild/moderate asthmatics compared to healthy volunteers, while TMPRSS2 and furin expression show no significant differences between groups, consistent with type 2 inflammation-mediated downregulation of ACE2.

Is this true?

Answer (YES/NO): NO